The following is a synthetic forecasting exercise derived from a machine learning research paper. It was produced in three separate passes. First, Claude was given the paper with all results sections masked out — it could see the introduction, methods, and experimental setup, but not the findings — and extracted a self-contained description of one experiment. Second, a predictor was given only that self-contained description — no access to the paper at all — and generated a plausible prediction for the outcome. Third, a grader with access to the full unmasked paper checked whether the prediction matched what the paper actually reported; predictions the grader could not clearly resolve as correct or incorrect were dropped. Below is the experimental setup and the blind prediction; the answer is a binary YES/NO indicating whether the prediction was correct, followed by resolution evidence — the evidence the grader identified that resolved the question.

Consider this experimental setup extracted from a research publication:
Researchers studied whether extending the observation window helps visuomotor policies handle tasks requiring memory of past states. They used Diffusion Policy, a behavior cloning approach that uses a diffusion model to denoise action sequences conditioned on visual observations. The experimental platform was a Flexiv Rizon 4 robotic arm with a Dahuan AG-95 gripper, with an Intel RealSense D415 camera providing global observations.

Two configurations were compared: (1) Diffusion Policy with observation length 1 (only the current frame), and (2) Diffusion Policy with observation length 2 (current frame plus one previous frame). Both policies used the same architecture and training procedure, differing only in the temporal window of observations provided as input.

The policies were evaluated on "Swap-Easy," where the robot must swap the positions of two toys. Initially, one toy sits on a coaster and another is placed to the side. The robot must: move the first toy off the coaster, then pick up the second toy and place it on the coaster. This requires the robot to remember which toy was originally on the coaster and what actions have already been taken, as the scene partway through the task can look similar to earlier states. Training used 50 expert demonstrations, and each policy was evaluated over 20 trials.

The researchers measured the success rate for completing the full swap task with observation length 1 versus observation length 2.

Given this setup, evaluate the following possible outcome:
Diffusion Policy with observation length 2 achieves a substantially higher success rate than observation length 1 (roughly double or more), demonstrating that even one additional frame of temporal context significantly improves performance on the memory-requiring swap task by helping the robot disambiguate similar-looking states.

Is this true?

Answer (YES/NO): NO